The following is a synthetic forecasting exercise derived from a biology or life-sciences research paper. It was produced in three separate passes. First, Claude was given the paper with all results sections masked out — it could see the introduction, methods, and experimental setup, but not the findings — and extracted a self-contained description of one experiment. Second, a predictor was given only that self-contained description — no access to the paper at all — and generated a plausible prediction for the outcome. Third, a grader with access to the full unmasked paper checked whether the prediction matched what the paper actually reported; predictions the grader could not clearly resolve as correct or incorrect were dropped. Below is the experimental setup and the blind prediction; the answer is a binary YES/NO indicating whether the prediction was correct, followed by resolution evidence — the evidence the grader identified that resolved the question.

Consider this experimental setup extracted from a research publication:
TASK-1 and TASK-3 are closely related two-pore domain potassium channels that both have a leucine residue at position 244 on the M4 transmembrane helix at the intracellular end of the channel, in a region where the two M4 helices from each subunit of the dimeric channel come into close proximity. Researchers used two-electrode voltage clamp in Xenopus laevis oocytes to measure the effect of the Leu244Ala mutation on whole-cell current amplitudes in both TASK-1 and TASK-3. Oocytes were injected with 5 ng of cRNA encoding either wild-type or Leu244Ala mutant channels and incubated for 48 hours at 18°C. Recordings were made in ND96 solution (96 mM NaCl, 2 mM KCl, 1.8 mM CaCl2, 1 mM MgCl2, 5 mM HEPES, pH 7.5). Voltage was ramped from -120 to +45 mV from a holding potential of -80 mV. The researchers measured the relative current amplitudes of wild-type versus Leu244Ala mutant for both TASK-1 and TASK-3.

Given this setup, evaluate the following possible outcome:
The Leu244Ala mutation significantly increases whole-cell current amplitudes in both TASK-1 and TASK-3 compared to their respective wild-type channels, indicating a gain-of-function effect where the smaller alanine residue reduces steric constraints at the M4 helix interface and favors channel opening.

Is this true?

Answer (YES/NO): YES